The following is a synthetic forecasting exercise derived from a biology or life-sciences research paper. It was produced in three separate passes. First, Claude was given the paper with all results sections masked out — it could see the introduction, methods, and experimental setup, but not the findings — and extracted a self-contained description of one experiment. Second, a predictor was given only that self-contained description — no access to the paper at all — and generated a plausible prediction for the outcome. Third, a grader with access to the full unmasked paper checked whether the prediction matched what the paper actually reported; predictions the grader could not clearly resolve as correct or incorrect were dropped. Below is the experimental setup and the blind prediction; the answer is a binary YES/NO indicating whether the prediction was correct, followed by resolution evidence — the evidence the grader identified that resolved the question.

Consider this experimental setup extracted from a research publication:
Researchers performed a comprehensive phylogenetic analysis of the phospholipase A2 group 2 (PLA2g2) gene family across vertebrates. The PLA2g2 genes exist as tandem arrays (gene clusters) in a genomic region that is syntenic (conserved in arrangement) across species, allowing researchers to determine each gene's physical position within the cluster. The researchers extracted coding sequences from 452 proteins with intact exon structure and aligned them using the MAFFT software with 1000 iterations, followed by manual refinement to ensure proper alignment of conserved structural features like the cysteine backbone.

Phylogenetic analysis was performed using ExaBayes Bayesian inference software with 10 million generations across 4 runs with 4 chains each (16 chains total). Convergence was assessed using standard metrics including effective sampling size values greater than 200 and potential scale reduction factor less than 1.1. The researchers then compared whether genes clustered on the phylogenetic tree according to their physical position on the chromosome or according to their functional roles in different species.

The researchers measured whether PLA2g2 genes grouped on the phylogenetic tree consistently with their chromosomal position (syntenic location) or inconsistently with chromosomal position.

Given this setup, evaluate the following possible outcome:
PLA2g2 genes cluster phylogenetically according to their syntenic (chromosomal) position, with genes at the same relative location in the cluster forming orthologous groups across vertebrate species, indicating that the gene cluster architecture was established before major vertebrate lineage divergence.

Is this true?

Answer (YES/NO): YES